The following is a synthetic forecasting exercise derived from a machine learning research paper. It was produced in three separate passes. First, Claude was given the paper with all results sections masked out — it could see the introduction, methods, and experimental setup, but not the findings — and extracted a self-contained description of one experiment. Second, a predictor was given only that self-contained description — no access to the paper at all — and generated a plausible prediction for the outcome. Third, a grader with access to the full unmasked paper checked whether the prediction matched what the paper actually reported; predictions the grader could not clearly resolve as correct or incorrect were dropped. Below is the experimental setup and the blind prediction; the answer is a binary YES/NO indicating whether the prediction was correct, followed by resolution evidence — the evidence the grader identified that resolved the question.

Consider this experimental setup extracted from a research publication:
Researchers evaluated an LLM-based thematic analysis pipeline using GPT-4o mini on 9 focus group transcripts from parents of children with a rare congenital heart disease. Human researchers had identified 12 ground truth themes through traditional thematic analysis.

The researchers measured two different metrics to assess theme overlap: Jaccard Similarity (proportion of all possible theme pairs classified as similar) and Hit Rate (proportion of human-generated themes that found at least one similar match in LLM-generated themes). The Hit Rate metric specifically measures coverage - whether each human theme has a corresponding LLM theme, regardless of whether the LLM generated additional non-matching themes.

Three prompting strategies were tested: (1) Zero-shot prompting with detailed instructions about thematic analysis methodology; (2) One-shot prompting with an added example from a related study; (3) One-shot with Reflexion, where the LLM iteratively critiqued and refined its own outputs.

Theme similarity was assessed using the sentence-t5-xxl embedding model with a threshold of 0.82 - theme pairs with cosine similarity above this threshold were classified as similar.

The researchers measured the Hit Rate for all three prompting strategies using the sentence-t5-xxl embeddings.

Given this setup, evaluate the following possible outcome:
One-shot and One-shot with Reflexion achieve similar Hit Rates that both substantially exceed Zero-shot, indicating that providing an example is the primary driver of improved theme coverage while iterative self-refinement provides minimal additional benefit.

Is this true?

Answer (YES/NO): NO